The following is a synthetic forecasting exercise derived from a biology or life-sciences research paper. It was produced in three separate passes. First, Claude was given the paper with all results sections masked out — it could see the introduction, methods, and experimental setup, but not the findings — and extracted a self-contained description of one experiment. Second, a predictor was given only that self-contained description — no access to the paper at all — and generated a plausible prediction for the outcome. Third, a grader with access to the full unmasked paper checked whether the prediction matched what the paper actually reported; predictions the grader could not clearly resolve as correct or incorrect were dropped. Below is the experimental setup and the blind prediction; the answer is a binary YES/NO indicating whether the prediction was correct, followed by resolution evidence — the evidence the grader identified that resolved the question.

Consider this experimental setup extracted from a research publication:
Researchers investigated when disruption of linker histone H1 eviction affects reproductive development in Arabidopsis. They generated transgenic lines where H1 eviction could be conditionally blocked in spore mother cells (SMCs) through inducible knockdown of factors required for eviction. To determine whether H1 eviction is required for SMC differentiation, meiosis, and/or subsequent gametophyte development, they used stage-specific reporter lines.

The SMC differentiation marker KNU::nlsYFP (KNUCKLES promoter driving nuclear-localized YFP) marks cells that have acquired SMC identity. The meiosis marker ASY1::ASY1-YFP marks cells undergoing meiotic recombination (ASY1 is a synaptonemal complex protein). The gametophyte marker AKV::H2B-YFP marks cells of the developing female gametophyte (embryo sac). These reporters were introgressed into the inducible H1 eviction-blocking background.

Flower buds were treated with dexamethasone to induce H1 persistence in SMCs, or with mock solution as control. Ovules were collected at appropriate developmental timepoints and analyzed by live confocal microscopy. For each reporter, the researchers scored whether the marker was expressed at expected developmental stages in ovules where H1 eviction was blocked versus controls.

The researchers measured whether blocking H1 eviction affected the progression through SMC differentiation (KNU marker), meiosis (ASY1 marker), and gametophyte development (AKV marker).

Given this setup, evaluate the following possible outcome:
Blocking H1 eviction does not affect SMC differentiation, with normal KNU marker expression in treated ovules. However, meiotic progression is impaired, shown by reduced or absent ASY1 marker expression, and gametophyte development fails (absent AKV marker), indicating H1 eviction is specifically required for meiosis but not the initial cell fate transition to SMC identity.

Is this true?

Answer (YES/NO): NO